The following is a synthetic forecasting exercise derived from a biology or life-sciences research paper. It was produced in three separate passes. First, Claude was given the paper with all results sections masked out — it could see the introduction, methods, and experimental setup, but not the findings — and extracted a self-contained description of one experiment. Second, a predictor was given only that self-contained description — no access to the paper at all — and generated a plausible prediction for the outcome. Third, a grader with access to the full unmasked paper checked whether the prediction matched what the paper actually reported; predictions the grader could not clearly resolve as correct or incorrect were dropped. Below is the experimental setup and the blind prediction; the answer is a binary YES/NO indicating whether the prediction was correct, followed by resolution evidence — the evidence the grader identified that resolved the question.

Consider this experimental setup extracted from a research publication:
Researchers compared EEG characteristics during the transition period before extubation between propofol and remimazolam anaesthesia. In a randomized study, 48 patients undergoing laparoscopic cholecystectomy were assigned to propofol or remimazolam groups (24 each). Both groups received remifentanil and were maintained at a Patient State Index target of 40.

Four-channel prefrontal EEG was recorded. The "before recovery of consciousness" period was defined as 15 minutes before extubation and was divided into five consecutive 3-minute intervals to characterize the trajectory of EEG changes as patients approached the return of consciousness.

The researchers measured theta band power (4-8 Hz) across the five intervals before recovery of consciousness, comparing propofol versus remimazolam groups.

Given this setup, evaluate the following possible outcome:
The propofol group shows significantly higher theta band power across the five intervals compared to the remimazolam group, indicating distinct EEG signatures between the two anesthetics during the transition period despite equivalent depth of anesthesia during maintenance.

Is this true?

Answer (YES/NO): YES